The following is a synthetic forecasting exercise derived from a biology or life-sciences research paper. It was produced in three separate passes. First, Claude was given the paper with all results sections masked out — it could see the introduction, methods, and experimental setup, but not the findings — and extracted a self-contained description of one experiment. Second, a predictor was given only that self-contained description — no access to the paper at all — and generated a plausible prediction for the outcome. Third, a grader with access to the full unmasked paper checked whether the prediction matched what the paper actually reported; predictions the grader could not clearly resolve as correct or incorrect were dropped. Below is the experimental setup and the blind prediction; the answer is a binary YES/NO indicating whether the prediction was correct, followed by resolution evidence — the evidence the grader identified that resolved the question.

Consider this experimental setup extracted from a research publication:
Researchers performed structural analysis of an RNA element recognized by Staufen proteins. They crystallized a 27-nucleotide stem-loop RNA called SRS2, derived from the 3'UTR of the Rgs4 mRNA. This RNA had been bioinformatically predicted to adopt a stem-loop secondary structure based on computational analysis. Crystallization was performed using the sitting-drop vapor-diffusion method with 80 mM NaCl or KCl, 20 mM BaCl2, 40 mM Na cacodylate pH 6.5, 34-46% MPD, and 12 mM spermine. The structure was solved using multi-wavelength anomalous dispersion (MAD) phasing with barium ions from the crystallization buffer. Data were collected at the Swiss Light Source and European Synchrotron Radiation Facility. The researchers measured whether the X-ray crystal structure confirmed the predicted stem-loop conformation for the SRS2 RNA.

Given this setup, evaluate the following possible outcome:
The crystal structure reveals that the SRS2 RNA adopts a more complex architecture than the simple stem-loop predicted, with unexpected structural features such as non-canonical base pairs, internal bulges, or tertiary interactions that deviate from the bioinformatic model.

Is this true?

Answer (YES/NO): NO